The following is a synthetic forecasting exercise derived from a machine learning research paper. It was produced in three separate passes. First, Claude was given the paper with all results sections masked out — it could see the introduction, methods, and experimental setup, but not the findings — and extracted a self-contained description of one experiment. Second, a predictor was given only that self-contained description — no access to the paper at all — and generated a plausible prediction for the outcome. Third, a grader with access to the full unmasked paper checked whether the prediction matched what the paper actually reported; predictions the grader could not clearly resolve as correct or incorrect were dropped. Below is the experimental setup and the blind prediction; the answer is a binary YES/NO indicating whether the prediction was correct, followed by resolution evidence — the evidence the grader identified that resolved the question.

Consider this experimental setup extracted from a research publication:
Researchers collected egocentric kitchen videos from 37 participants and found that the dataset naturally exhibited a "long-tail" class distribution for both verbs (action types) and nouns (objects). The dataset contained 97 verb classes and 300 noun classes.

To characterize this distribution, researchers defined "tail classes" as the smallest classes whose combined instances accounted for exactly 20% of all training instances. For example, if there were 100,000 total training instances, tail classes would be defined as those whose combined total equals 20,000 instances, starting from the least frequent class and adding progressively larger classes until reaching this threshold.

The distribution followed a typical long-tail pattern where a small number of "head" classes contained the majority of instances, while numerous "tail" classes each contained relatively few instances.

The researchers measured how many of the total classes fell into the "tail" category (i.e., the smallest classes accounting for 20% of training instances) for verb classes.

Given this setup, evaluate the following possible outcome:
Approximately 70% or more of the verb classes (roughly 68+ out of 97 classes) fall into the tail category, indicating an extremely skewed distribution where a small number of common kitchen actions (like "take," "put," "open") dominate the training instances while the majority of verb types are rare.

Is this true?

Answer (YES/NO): YES